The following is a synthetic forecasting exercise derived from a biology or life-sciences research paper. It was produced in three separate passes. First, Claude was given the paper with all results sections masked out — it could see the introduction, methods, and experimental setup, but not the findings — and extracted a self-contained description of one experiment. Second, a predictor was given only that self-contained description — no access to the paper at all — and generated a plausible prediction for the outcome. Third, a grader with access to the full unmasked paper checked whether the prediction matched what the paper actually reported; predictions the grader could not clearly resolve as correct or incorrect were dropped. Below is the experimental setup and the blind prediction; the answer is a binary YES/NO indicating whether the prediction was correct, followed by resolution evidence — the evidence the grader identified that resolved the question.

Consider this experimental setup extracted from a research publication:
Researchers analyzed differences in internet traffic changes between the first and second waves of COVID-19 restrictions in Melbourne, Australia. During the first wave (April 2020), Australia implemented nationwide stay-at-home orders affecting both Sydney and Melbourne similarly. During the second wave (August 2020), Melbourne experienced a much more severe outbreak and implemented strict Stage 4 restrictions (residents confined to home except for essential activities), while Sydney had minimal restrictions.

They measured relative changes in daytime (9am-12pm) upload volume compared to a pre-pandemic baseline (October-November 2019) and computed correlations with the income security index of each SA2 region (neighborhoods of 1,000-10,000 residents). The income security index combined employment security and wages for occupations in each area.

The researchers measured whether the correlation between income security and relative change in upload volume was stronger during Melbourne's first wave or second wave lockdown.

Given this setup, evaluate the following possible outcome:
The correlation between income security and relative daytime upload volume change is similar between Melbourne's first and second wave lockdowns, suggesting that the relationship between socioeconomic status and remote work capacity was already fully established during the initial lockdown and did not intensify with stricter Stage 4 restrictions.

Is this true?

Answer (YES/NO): NO